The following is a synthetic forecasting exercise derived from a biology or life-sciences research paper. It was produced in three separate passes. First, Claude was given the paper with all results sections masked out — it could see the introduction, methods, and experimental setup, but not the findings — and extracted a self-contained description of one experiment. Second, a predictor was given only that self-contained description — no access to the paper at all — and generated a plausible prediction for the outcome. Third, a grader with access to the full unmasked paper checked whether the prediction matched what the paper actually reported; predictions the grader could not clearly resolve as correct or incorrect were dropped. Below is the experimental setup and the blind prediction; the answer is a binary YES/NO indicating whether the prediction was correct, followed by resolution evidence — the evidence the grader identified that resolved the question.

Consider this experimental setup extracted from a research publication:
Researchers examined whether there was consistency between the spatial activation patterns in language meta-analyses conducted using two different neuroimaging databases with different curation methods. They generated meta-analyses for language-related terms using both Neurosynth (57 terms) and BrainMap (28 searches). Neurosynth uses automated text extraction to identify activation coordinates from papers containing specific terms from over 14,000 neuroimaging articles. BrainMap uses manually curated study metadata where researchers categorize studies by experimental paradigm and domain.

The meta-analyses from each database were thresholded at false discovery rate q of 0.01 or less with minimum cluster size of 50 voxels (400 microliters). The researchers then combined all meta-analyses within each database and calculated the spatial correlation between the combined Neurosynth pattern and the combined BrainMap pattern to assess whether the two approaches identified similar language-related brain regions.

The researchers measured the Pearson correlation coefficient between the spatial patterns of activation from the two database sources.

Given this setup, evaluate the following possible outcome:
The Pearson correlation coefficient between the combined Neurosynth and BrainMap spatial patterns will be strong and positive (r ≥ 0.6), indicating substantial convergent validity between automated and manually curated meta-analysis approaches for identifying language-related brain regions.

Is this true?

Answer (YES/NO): YES